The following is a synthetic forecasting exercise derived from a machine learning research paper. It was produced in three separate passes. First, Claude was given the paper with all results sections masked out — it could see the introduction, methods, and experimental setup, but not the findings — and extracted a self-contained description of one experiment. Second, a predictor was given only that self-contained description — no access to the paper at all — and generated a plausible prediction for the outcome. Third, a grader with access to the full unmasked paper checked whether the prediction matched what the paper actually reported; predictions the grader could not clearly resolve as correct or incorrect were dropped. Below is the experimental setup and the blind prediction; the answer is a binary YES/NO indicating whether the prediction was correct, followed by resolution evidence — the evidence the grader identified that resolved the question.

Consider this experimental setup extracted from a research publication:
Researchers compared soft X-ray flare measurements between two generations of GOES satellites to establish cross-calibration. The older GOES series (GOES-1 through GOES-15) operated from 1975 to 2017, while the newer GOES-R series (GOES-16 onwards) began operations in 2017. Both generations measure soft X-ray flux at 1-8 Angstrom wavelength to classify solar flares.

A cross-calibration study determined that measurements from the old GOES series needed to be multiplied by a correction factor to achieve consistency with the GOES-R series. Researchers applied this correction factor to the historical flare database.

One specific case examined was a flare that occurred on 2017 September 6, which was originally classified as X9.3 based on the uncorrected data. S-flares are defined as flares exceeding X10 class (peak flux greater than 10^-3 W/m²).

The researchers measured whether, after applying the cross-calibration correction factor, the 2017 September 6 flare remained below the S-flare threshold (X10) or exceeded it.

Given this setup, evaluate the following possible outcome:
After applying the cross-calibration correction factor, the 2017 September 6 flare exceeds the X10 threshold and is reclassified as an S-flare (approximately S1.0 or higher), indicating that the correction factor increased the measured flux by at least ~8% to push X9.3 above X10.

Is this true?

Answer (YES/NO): YES